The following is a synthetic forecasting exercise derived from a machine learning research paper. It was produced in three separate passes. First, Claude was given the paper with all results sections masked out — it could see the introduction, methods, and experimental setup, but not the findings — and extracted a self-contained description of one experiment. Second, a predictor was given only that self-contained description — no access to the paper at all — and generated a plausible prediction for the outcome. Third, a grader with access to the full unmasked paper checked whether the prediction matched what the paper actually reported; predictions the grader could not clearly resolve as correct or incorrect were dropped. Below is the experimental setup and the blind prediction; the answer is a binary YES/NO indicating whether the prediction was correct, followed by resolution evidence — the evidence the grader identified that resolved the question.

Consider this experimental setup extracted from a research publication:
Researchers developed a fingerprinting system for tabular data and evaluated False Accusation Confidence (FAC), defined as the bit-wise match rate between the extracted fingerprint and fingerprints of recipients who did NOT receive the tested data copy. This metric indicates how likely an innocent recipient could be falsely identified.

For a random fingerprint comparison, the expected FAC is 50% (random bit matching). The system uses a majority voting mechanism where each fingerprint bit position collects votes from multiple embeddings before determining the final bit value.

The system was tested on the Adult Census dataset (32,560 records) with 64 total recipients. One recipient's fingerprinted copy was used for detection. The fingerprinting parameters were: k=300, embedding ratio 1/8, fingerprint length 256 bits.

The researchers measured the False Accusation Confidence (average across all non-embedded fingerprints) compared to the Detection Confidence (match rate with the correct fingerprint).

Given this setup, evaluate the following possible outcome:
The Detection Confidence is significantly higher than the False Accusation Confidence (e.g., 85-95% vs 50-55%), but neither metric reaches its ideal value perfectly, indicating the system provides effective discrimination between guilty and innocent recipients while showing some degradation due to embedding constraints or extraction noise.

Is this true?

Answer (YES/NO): NO